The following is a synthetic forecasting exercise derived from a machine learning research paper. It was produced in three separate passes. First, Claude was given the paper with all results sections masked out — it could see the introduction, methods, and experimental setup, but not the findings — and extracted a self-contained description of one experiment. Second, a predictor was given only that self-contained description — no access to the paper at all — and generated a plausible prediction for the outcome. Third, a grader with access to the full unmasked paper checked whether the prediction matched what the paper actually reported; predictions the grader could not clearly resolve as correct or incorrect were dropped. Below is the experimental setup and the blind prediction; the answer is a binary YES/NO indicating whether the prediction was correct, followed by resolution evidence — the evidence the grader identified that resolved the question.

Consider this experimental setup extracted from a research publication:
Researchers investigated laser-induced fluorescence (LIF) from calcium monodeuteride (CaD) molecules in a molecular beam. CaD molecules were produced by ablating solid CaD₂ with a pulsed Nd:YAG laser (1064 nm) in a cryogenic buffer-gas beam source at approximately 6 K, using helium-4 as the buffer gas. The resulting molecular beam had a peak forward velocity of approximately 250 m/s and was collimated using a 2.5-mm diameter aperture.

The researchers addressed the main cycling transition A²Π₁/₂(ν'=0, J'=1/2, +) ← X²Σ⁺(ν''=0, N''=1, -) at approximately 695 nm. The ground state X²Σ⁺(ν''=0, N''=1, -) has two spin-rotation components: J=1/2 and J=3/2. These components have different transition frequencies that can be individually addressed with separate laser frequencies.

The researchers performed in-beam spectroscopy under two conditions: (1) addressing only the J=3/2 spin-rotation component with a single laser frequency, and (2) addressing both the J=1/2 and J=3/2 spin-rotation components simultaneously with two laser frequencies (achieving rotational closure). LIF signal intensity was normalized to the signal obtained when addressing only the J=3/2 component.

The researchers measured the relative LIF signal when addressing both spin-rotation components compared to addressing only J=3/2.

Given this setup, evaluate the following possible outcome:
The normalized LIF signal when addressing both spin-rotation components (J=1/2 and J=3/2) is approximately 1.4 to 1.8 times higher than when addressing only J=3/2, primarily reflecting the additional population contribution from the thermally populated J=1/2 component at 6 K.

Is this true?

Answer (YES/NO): NO